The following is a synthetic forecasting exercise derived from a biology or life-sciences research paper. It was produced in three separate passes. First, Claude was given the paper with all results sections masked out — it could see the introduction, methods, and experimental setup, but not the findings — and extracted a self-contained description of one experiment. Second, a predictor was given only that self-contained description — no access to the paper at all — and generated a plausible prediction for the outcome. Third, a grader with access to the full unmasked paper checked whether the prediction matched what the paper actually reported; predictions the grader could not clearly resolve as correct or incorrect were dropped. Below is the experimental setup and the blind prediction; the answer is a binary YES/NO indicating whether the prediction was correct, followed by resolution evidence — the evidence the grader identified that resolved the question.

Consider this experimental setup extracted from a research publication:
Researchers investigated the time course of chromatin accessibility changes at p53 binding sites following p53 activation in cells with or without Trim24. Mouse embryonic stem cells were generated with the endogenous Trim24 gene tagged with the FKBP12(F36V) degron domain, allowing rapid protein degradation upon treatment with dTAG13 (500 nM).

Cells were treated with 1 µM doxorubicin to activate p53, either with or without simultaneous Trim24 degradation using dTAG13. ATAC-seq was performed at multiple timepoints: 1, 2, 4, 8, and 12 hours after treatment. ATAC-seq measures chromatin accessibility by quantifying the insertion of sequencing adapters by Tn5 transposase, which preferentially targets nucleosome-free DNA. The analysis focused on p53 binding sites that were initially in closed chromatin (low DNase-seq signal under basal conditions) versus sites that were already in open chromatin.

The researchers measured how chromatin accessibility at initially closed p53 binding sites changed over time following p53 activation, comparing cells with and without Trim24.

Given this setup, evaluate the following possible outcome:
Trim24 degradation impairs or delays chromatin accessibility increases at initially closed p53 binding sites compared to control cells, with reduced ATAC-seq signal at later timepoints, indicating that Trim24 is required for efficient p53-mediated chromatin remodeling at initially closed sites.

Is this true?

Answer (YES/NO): NO